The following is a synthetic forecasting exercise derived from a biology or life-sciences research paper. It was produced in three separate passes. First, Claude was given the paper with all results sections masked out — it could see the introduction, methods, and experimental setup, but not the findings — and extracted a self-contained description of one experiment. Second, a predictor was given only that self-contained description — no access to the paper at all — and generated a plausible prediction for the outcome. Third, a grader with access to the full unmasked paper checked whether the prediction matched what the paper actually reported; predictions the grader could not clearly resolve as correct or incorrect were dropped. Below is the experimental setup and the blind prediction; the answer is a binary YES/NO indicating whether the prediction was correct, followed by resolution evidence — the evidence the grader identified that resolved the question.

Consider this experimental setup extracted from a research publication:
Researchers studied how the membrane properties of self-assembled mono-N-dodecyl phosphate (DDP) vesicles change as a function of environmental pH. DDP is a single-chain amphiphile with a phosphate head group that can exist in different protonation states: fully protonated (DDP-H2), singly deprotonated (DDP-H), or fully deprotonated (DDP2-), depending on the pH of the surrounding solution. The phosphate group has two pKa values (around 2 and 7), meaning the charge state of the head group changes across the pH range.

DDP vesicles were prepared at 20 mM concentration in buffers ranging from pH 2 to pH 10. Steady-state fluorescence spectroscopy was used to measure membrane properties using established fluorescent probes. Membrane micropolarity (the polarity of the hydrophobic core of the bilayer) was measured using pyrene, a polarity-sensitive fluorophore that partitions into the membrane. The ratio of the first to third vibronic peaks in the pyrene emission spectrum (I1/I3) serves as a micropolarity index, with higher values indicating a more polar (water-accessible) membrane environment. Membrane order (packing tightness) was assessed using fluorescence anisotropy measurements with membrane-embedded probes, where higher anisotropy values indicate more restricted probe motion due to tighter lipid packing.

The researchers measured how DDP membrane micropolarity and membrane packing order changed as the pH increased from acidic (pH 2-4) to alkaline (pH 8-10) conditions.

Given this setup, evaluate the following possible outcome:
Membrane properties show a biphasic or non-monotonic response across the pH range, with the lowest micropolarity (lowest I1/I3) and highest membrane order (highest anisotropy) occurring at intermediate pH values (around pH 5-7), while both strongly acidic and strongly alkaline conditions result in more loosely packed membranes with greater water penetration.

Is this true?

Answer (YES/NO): NO